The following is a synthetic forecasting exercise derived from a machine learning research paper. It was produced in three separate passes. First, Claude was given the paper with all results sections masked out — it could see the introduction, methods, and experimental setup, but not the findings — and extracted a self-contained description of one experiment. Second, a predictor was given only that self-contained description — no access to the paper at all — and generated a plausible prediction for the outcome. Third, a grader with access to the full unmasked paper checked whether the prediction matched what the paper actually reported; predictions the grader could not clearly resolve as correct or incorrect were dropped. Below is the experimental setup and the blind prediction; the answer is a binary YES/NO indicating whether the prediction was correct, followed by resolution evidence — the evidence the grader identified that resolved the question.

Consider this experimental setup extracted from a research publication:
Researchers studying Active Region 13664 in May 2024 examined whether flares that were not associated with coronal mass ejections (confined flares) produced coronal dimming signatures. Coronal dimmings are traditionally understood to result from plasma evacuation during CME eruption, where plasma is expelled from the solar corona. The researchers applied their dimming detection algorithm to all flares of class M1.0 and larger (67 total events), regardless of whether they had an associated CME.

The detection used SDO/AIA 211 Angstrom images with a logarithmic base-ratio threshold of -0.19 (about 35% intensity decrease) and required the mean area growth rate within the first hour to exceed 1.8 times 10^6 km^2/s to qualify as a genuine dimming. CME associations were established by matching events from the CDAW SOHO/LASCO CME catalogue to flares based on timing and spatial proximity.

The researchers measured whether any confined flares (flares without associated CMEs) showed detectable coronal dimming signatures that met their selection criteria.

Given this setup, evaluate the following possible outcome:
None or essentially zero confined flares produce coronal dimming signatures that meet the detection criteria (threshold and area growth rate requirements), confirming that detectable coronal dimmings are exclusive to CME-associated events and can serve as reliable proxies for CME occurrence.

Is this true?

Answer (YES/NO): NO